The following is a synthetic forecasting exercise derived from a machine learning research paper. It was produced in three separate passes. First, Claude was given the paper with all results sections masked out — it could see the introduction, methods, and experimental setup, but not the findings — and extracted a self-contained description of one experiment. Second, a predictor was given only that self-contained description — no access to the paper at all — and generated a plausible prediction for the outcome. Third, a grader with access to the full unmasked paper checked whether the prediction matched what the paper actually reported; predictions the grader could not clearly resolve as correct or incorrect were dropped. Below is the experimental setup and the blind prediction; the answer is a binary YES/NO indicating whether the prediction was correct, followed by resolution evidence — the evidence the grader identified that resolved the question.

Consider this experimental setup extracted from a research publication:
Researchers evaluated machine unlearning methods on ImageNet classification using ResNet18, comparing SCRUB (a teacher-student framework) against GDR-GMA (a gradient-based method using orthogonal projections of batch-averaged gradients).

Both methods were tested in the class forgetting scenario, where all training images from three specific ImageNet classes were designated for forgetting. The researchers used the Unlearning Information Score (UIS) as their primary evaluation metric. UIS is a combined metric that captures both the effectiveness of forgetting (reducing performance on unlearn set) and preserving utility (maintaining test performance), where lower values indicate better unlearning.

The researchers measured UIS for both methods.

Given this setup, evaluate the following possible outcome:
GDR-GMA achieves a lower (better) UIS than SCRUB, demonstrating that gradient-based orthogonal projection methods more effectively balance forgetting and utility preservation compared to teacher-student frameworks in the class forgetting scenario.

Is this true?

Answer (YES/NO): NO